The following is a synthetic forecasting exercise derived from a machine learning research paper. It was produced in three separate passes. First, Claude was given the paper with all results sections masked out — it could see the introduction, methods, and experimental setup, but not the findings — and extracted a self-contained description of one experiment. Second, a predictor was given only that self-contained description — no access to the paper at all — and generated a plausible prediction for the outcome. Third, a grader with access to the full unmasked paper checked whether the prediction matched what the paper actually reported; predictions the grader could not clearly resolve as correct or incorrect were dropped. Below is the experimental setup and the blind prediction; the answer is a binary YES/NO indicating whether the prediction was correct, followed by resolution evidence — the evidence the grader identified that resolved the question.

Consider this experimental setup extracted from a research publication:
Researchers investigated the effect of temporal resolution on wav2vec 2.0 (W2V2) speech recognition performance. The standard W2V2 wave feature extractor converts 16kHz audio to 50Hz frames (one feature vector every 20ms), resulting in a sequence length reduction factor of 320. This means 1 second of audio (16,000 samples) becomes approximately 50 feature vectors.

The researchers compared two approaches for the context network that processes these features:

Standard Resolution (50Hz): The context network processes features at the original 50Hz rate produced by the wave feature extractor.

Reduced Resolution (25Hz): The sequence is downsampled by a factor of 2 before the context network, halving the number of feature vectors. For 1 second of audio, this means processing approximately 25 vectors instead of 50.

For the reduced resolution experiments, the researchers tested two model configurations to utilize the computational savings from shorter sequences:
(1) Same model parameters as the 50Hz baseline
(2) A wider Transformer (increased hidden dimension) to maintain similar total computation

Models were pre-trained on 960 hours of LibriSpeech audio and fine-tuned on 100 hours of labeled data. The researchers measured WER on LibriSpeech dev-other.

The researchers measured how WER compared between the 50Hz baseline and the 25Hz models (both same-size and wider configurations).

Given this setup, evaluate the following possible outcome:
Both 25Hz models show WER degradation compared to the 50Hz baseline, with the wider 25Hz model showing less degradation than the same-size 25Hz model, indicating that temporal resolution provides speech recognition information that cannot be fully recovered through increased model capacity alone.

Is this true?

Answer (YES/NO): NO